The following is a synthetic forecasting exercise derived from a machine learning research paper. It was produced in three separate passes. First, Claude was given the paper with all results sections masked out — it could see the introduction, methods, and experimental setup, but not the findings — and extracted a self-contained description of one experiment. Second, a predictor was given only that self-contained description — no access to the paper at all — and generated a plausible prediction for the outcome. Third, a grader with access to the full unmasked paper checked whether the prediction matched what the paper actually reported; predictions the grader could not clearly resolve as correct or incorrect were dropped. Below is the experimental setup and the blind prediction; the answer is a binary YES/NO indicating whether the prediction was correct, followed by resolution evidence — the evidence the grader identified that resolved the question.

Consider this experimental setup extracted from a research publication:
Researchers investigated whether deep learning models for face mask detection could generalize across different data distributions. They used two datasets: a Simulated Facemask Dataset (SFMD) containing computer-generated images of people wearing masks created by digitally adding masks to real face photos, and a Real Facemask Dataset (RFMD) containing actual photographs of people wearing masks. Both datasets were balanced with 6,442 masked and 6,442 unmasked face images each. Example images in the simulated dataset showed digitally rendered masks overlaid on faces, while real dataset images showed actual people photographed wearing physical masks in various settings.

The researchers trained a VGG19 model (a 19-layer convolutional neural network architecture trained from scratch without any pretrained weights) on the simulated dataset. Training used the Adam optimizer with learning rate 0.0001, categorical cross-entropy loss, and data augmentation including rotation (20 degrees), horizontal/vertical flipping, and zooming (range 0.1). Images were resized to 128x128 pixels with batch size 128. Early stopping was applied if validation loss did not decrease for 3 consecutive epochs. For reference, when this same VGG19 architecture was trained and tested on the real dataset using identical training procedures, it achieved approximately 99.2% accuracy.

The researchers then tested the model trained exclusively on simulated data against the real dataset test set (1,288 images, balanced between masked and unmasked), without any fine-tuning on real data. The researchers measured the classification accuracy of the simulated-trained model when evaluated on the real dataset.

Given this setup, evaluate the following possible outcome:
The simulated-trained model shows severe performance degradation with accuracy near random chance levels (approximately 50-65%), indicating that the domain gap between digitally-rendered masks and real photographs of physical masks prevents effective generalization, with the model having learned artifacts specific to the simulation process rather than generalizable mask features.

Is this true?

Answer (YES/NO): YES